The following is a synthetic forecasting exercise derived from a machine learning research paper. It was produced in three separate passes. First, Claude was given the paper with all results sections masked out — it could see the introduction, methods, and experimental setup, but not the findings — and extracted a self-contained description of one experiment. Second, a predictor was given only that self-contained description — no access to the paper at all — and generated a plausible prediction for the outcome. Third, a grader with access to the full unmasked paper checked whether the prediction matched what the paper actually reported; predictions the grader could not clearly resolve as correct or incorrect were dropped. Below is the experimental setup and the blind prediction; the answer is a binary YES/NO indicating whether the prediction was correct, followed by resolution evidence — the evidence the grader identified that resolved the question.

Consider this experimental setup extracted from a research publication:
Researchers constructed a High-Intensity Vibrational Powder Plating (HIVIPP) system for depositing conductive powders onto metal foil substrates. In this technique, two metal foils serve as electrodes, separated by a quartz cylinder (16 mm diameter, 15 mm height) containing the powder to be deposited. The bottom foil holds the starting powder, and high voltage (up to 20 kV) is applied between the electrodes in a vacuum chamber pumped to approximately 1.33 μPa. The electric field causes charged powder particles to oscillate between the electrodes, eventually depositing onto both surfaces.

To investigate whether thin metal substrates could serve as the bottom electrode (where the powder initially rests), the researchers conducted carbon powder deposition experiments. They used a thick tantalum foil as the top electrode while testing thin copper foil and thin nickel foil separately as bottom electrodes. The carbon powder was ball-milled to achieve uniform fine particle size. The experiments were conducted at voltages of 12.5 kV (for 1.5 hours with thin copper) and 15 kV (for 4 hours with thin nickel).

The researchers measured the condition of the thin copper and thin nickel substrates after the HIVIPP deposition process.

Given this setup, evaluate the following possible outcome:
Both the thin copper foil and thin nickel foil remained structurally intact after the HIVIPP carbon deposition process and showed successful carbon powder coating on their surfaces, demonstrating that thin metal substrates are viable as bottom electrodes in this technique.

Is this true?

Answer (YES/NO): NO